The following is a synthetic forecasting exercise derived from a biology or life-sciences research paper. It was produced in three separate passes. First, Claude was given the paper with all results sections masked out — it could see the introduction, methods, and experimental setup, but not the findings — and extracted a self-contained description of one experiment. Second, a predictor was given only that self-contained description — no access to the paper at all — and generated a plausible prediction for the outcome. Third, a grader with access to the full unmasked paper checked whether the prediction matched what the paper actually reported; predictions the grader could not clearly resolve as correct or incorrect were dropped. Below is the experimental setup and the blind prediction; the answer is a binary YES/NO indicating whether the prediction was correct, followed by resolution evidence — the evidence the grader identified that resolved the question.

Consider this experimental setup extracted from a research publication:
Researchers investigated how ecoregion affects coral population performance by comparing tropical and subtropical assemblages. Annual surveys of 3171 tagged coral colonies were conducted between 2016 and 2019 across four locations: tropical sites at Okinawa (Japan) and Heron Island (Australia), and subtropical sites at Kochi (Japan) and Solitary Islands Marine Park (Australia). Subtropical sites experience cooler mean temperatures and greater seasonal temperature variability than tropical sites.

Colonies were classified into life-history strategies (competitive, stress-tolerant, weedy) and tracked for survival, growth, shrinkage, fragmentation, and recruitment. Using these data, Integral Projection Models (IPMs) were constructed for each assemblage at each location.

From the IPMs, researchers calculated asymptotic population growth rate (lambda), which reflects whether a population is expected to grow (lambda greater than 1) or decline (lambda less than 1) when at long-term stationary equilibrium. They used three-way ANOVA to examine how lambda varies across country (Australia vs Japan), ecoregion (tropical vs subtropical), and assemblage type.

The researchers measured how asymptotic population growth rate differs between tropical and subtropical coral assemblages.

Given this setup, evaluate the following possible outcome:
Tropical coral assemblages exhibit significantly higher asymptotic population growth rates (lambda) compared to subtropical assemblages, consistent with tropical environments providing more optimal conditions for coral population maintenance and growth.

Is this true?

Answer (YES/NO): YES